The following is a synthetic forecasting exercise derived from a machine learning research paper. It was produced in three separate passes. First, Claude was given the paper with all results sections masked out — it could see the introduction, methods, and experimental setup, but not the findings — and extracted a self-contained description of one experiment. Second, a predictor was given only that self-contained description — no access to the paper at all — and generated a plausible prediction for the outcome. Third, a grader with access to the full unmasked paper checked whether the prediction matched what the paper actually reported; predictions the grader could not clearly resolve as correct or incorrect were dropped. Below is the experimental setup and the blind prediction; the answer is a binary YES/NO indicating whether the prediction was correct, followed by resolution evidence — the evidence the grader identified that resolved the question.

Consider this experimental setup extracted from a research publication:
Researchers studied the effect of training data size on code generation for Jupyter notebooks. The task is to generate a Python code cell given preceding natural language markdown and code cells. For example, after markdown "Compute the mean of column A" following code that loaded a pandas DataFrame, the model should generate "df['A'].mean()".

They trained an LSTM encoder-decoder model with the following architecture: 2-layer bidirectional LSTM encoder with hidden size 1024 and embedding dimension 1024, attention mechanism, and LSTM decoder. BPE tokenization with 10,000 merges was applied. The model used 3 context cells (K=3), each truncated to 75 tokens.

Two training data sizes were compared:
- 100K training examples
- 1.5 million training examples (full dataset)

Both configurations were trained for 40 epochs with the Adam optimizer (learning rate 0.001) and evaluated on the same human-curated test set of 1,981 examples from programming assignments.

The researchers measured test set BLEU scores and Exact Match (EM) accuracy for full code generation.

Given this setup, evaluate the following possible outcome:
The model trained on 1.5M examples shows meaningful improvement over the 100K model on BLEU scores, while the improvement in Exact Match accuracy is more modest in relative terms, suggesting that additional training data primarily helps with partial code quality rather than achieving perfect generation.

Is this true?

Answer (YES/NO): NO